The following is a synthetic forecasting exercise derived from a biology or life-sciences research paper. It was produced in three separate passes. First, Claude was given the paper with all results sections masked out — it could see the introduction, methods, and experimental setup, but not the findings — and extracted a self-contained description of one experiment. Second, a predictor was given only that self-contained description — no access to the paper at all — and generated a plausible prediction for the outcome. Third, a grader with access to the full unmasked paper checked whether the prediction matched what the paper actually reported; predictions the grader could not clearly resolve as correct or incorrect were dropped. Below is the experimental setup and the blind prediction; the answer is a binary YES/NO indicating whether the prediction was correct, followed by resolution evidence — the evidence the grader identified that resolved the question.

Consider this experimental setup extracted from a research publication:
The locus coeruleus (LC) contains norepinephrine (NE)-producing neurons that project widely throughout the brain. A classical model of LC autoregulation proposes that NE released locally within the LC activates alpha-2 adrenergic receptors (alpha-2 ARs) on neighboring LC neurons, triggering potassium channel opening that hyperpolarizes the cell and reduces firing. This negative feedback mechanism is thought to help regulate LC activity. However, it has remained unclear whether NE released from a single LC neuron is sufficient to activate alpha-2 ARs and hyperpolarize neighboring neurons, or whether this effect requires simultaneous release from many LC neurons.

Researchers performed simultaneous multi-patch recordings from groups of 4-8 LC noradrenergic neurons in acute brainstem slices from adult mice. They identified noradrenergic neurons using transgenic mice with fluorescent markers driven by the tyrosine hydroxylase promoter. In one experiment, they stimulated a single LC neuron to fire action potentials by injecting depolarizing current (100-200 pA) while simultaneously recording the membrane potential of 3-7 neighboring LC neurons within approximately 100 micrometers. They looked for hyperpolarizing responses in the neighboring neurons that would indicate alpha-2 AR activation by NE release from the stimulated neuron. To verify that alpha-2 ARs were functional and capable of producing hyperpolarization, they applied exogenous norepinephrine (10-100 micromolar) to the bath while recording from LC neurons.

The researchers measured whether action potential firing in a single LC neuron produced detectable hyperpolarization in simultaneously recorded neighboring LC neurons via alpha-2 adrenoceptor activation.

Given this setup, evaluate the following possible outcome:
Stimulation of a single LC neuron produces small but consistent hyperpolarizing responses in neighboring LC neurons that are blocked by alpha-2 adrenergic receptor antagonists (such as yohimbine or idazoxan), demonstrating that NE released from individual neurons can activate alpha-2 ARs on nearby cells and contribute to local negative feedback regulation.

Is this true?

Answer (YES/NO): NO